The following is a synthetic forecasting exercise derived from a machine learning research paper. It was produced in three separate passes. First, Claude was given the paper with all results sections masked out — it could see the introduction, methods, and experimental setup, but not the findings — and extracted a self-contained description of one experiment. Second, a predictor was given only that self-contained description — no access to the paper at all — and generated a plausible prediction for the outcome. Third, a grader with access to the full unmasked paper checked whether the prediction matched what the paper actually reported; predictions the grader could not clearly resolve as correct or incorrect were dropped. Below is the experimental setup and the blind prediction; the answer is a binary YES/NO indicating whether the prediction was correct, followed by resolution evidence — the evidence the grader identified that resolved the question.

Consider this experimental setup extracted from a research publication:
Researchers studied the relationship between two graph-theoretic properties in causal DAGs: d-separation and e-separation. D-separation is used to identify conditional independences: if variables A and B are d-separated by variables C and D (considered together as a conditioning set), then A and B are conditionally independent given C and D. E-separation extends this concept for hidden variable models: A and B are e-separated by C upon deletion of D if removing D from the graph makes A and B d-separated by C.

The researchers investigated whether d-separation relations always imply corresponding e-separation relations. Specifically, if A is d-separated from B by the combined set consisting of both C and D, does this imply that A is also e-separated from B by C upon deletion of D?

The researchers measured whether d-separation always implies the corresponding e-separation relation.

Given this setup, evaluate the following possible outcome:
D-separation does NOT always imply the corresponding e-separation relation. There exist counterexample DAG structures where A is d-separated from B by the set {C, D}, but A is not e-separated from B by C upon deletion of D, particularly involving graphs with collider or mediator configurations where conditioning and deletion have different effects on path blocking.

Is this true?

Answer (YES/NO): NO